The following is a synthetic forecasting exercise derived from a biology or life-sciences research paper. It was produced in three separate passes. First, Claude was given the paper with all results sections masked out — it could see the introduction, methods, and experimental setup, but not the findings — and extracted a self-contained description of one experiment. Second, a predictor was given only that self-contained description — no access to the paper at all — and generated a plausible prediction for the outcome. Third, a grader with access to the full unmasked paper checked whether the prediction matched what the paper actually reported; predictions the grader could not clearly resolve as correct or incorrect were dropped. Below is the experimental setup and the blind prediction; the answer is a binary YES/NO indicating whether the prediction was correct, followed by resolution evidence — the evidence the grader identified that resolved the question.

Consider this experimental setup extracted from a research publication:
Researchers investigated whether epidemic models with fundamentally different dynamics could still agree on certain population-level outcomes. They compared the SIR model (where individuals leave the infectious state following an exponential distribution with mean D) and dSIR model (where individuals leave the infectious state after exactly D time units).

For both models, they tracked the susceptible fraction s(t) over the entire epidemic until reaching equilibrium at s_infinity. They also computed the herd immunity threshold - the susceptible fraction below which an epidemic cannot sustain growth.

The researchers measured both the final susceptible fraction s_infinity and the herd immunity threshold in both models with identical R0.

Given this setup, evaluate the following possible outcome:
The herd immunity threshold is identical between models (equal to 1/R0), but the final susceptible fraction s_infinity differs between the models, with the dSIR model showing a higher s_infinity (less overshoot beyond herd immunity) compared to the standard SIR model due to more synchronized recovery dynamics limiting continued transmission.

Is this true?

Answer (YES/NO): NO